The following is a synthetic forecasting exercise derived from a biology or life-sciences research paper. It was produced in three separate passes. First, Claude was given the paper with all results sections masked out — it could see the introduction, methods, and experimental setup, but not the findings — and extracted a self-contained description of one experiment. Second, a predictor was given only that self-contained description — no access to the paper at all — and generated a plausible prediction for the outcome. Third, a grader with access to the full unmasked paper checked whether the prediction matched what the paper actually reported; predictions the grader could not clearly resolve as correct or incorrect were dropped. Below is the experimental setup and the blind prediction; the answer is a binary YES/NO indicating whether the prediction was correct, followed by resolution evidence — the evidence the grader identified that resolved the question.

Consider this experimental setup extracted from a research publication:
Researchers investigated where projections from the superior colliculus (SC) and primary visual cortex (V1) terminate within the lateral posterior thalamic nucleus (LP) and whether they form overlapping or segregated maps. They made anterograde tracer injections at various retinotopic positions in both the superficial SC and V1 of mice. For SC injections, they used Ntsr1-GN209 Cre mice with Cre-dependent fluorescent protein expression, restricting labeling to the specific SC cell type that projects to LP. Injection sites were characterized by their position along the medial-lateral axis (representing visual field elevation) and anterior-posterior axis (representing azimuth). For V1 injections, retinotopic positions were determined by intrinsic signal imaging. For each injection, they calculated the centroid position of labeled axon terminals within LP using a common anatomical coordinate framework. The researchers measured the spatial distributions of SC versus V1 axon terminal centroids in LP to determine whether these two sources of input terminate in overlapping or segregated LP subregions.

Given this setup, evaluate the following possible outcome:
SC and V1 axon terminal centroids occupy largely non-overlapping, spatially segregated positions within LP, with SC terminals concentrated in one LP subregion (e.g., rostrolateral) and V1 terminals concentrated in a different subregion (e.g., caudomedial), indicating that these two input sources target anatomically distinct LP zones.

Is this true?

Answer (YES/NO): YES